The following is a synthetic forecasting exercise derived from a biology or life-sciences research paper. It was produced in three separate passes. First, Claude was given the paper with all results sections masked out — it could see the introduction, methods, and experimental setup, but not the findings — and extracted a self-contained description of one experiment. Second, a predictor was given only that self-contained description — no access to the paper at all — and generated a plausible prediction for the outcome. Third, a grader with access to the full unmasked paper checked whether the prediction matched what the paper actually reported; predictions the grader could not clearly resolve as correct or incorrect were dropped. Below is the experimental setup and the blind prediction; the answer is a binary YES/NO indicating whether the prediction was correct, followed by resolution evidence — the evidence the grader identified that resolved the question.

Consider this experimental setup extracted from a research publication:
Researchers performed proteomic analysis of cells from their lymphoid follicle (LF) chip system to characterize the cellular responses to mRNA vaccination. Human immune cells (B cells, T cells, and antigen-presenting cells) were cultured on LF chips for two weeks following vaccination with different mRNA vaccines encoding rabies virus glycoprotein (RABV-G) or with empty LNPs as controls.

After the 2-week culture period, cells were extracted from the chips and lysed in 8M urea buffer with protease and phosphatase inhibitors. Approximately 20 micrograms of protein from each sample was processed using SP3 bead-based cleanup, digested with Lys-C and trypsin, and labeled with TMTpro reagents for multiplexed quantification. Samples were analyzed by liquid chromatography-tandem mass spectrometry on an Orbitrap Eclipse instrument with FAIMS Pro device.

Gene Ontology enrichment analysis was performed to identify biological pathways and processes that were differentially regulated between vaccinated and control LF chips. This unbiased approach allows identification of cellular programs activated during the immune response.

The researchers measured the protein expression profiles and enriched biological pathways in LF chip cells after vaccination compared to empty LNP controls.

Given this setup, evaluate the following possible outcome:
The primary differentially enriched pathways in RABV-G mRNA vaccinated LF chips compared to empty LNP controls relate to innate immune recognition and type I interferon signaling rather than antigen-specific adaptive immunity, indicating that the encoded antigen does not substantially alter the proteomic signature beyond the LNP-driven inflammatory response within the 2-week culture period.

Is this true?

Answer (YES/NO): NO